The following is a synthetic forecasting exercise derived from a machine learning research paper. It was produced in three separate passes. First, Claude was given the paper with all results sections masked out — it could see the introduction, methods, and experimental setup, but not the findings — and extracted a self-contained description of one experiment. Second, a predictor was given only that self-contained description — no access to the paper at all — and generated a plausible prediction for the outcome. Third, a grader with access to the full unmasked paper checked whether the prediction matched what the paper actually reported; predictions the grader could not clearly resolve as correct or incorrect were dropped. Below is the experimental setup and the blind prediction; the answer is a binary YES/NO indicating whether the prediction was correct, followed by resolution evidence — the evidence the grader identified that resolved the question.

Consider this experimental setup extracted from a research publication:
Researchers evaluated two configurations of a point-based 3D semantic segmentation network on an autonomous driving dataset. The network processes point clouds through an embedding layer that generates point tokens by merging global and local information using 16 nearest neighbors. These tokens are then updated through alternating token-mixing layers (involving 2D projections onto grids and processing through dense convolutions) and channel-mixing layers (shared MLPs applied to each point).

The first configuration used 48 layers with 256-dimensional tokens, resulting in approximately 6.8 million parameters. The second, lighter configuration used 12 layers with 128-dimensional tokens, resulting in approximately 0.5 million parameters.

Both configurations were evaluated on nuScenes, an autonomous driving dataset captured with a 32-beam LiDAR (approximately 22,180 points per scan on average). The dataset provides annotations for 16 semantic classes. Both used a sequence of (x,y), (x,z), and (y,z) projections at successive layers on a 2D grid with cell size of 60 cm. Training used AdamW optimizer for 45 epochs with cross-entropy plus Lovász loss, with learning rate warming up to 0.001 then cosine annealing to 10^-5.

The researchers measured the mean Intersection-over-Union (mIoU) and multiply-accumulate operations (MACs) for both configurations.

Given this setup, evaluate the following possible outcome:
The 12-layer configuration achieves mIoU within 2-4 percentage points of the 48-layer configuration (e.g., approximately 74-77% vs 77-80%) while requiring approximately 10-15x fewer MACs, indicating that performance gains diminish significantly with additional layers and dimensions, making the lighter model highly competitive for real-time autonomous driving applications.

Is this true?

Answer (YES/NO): NO